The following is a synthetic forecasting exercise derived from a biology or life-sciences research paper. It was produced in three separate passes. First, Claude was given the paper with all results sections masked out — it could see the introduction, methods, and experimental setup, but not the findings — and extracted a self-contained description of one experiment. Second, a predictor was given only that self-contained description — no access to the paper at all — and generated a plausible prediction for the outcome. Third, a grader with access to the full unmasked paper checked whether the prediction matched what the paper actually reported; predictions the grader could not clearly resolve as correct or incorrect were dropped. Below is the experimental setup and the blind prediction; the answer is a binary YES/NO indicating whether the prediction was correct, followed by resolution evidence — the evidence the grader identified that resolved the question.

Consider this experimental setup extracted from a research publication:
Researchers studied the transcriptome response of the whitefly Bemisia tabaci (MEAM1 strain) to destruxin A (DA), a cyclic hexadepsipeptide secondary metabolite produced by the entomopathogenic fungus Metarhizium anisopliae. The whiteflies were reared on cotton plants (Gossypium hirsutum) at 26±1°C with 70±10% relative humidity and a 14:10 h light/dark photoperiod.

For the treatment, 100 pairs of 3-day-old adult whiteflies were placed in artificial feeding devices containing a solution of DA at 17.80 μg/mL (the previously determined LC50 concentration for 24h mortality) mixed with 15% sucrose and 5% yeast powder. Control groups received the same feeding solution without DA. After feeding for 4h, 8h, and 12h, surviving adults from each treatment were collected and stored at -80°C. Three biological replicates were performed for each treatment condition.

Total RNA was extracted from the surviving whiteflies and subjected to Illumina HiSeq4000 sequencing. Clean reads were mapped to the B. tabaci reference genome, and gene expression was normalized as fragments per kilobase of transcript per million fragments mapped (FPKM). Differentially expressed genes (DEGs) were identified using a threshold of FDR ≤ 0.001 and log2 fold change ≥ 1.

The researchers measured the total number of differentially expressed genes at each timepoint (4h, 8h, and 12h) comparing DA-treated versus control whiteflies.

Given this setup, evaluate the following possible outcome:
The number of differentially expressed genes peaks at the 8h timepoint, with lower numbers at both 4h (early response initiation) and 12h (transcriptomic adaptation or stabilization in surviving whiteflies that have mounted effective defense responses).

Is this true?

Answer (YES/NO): NO